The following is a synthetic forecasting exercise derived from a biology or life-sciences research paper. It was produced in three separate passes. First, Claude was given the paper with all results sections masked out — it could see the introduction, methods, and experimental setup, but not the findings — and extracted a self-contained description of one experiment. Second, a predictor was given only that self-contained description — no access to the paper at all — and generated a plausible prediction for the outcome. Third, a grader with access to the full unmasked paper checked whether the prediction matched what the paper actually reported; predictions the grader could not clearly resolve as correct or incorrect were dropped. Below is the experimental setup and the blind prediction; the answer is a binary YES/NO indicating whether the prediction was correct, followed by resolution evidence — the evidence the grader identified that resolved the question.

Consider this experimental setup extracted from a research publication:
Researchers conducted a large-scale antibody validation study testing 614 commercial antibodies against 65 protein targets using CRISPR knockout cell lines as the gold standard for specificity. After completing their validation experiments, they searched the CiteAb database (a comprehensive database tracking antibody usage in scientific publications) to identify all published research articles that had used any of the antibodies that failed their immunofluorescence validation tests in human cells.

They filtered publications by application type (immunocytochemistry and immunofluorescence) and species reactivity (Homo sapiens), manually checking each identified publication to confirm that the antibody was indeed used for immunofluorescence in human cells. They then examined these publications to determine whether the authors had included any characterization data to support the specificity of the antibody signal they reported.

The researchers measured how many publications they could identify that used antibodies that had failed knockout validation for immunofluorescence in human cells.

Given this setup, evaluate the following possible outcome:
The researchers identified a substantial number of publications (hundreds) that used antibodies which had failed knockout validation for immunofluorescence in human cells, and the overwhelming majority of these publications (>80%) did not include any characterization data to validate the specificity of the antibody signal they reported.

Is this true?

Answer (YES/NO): NO